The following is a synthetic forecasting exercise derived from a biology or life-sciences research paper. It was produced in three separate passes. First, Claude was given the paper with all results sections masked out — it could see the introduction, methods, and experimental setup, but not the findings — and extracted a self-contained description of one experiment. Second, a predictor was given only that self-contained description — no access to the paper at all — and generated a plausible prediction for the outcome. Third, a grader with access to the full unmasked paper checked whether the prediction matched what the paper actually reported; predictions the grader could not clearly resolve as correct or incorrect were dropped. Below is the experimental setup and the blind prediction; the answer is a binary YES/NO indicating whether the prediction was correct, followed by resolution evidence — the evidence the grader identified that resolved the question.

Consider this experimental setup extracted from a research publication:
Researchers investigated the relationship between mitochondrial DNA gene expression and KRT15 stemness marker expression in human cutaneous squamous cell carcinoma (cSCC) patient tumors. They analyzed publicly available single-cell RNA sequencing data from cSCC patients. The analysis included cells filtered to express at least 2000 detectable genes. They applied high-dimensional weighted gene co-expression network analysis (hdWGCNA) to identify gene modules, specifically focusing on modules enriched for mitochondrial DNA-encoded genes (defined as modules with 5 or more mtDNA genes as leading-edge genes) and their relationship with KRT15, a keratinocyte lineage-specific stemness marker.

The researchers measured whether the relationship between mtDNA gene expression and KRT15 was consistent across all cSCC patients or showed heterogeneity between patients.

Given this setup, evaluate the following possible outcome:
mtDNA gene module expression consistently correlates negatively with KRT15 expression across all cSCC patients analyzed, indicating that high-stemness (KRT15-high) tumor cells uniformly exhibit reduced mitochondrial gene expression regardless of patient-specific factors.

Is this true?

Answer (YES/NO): NO